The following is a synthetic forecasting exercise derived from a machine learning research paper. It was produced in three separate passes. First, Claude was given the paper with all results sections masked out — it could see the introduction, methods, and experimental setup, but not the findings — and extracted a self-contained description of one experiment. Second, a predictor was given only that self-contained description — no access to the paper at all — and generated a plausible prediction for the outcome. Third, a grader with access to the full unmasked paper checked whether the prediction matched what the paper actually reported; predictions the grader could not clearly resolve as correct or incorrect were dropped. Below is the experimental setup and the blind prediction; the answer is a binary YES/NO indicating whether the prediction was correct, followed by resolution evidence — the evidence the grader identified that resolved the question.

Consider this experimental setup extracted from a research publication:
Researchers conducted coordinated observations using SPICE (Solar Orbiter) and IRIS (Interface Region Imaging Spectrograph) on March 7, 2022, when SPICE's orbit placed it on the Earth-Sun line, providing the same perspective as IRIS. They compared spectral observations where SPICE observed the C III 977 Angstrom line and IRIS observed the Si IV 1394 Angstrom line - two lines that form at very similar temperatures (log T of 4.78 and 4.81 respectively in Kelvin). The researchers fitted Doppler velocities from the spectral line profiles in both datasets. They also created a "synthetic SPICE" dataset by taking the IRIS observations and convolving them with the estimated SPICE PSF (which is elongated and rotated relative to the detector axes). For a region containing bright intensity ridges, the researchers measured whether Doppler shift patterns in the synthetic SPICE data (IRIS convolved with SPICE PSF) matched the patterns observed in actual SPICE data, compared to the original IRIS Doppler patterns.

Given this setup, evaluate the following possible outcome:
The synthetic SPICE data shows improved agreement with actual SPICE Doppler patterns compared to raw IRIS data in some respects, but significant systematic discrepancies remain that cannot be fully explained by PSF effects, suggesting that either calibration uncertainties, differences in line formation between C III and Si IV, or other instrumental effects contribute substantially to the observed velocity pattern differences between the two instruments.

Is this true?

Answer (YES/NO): NO